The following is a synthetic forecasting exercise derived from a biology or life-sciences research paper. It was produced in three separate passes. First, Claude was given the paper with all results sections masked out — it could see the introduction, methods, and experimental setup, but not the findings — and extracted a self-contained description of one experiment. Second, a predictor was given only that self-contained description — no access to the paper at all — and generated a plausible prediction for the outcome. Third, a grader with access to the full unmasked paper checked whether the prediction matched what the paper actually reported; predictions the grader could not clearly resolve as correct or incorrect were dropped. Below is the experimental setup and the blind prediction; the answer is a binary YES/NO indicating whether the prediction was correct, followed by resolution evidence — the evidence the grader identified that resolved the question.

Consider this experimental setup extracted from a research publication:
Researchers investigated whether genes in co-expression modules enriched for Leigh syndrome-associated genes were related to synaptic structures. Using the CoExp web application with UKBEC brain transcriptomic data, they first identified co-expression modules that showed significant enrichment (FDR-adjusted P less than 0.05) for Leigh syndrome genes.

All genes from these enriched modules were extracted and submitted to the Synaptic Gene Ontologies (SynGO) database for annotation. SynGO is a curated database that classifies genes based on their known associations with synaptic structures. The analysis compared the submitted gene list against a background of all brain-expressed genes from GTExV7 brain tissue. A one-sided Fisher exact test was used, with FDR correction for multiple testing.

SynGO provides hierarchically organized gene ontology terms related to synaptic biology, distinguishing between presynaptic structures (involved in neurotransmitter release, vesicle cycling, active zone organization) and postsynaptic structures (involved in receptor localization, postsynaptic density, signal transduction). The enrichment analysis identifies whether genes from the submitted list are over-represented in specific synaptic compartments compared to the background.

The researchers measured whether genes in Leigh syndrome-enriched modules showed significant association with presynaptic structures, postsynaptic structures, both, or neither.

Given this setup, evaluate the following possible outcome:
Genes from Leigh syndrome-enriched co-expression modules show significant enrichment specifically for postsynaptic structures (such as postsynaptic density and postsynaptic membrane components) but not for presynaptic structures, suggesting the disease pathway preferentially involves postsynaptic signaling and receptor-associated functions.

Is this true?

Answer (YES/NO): NO